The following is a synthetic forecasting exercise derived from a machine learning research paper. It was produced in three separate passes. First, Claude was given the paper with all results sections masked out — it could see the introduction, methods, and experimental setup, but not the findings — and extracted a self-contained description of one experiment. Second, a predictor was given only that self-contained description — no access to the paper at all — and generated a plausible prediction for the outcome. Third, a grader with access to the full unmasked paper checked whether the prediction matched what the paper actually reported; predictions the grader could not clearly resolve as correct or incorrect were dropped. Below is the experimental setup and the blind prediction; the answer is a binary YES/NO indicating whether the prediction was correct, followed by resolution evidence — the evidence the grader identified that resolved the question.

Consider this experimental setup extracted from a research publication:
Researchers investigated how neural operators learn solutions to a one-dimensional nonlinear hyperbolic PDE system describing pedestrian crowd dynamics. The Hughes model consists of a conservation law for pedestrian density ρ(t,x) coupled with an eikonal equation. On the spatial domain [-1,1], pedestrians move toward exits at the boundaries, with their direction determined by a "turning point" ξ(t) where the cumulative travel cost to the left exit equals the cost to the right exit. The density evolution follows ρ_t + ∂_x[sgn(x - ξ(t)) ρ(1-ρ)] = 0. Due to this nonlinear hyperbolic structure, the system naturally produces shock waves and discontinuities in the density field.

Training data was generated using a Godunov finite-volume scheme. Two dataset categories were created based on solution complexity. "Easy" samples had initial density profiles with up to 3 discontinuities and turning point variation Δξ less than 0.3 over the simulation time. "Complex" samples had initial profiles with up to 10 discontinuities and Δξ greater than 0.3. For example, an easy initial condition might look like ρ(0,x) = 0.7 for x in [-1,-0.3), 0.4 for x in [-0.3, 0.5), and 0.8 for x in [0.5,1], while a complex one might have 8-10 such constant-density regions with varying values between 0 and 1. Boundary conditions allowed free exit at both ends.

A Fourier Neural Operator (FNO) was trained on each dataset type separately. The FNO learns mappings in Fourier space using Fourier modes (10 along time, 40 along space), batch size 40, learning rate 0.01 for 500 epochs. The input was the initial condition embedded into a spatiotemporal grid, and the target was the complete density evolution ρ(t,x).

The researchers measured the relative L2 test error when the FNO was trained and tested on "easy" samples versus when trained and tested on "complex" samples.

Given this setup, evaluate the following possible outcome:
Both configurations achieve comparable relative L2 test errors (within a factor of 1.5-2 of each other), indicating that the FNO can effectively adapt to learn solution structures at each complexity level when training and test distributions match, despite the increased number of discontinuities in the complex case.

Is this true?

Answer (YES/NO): NO